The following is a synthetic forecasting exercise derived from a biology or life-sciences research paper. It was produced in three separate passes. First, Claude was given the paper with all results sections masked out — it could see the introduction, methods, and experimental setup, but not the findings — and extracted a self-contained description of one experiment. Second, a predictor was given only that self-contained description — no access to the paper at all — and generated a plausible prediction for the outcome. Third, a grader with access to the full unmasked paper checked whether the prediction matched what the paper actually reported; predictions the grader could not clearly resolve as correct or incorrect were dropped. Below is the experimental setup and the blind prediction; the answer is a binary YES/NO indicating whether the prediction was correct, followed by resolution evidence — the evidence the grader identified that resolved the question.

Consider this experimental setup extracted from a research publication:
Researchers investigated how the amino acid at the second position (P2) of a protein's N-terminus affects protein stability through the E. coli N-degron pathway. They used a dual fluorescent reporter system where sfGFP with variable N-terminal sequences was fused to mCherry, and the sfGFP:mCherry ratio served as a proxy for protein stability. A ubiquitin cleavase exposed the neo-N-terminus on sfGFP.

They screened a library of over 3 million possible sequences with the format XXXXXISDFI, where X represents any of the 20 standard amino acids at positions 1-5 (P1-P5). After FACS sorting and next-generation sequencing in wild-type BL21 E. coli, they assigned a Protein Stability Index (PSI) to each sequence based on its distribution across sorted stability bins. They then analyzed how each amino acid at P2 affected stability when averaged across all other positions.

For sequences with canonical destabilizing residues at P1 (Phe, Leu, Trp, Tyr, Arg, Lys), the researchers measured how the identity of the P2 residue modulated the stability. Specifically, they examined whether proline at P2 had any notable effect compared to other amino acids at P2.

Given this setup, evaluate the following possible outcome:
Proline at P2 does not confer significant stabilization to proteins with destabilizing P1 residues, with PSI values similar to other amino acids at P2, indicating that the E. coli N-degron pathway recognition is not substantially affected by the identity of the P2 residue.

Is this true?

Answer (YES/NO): NO